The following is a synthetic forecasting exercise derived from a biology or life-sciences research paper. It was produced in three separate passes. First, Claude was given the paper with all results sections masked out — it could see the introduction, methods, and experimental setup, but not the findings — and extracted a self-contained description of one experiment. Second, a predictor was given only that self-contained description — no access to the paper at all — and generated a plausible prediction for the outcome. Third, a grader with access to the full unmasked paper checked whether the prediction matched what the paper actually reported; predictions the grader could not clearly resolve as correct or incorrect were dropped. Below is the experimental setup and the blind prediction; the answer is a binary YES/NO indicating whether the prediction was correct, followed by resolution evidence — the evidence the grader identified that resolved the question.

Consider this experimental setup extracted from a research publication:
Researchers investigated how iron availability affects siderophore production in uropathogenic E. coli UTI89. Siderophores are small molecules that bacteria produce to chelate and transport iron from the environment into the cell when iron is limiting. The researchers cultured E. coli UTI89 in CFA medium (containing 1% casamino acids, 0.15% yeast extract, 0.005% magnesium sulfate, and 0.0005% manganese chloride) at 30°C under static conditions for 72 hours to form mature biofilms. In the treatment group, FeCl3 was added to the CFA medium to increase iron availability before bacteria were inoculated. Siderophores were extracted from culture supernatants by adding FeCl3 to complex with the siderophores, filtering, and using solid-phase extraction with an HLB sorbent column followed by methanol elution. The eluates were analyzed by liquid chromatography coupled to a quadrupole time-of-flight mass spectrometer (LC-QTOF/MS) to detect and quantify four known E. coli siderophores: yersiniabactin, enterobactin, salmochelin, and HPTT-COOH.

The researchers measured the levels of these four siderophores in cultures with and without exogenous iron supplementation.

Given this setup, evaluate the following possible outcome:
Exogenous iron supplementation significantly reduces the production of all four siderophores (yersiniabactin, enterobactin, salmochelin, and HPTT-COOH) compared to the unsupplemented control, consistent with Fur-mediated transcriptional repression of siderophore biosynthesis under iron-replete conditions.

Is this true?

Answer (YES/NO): NO